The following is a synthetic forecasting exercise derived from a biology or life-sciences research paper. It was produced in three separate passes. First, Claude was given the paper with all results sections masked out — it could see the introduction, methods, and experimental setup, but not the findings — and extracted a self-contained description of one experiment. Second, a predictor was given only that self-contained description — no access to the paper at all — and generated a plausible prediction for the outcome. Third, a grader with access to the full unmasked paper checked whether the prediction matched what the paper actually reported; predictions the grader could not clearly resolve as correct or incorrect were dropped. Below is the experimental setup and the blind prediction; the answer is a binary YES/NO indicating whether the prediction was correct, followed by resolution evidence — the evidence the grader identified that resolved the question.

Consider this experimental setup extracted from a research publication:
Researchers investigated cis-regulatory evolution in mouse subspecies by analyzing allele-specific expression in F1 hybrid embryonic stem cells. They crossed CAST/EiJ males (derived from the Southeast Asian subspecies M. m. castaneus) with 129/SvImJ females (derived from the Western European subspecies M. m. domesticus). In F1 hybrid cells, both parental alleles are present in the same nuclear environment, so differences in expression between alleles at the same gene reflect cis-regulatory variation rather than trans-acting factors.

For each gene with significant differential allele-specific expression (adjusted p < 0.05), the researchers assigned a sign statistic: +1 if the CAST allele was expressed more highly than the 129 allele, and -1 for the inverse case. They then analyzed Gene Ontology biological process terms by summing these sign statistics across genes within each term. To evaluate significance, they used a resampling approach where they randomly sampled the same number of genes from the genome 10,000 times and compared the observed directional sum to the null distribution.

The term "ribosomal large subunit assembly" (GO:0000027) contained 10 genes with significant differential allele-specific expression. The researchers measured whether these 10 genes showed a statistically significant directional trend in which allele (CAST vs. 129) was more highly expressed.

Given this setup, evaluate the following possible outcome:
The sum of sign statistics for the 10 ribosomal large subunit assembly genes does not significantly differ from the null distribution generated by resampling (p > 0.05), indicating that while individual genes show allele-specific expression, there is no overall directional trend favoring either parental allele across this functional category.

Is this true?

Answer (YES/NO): NO